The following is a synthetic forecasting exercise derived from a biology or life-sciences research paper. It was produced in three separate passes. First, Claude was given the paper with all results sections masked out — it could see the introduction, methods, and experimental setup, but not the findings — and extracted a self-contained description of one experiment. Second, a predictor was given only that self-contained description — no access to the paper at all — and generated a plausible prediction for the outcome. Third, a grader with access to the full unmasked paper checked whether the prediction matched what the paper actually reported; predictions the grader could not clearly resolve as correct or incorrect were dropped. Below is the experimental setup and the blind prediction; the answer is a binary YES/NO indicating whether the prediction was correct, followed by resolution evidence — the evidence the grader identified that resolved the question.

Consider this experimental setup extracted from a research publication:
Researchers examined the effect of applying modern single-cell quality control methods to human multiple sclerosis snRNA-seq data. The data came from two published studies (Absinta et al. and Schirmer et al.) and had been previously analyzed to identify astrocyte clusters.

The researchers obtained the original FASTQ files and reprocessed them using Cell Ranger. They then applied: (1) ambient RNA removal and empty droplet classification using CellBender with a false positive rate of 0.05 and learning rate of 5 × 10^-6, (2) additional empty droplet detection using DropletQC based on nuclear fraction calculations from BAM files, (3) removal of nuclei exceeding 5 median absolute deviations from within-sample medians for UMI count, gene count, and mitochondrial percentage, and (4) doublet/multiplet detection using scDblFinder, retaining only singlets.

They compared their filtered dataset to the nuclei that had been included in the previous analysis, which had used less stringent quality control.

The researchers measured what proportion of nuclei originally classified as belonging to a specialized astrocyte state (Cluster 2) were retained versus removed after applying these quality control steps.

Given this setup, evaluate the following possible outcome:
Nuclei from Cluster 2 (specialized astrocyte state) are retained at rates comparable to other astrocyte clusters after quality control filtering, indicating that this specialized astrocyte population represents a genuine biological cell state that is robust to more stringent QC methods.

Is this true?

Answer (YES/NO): NO